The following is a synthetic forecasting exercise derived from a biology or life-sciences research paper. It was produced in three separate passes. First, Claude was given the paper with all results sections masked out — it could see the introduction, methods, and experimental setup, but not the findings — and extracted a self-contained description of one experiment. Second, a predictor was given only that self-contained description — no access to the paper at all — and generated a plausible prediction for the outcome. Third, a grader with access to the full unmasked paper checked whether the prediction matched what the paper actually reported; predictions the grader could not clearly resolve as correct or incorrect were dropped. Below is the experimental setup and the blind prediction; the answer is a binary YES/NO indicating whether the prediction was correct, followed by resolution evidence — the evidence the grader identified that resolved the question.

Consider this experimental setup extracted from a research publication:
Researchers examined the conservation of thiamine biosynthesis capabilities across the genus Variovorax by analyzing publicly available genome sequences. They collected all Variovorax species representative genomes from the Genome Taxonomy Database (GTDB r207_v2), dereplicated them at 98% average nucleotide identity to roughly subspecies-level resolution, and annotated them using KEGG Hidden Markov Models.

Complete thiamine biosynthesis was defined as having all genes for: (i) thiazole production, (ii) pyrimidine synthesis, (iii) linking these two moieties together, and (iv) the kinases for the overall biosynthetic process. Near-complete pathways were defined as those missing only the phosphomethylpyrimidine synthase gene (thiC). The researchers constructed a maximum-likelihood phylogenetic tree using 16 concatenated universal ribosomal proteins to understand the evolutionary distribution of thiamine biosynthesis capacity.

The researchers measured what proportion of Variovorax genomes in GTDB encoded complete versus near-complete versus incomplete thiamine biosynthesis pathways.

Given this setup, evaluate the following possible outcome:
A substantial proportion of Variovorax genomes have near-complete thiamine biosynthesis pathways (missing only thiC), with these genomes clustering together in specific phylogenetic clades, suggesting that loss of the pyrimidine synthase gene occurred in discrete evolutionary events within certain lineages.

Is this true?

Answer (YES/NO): NO